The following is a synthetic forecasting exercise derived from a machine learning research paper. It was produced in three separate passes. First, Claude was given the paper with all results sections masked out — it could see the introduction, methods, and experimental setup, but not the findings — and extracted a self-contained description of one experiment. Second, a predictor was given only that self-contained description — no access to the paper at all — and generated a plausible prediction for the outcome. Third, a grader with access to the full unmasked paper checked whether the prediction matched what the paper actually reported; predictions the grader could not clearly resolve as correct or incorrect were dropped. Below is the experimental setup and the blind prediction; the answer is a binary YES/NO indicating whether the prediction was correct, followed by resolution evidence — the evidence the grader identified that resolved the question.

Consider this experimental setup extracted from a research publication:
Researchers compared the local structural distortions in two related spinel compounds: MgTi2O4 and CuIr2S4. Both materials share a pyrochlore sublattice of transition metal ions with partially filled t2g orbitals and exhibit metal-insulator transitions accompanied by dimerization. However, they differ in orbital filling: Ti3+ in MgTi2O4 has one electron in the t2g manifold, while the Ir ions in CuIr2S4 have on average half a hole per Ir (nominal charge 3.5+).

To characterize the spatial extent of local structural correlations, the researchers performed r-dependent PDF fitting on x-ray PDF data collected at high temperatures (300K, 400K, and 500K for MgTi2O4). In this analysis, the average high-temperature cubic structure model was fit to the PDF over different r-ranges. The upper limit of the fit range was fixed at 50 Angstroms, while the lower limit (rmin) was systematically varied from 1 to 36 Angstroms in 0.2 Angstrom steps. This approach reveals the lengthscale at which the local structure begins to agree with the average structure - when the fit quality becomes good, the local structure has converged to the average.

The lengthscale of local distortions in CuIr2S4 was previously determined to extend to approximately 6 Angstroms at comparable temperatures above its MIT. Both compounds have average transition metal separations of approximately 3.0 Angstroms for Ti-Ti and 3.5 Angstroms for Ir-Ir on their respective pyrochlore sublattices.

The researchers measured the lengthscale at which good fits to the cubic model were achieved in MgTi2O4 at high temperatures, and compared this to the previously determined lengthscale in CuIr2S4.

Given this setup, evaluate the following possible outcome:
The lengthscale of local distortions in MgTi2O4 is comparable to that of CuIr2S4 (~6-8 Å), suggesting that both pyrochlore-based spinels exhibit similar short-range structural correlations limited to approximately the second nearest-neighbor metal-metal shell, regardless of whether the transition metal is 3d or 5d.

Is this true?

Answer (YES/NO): NO